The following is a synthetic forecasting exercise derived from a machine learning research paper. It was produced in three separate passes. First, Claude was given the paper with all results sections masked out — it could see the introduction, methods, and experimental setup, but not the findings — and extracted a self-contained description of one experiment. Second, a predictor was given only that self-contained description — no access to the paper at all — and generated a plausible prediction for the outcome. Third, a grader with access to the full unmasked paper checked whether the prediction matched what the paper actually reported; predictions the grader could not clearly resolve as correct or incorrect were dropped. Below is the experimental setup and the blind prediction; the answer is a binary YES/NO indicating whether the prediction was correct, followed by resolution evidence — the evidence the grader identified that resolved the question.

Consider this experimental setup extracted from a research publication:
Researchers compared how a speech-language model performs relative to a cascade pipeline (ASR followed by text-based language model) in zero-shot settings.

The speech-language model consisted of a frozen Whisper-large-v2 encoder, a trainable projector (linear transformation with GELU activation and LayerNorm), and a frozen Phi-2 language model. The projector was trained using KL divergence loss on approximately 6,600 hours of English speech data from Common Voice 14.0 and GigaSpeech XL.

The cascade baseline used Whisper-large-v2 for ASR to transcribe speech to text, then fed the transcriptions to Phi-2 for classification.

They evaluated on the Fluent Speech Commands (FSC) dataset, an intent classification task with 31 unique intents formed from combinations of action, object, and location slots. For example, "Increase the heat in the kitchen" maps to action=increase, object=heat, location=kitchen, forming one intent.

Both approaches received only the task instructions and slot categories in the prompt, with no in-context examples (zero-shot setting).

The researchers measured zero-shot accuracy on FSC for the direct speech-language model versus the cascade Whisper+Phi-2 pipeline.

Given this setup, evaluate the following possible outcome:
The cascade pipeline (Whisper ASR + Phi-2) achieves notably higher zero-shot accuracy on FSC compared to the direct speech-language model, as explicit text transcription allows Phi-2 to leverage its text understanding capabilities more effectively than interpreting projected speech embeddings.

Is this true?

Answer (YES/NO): YES